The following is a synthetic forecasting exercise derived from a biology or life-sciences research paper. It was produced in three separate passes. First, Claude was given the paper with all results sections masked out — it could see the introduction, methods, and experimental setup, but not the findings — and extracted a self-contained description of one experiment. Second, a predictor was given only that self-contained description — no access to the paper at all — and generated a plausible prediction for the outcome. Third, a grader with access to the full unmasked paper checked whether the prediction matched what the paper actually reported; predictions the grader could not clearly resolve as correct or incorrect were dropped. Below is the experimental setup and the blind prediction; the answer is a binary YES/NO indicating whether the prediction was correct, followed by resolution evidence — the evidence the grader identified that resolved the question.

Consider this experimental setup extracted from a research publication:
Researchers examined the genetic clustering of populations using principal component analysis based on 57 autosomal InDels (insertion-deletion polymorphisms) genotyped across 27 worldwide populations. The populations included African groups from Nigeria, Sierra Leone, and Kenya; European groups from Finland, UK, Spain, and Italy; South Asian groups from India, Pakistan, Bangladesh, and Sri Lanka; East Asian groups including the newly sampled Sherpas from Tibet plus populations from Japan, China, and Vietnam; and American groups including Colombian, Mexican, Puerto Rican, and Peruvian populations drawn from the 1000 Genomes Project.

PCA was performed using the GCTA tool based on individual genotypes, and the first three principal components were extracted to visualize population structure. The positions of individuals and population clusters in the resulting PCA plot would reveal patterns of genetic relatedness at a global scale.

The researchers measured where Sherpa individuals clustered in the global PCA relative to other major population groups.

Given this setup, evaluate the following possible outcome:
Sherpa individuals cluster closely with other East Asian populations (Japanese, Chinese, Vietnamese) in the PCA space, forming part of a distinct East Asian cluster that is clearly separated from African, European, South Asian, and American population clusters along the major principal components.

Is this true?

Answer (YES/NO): NO